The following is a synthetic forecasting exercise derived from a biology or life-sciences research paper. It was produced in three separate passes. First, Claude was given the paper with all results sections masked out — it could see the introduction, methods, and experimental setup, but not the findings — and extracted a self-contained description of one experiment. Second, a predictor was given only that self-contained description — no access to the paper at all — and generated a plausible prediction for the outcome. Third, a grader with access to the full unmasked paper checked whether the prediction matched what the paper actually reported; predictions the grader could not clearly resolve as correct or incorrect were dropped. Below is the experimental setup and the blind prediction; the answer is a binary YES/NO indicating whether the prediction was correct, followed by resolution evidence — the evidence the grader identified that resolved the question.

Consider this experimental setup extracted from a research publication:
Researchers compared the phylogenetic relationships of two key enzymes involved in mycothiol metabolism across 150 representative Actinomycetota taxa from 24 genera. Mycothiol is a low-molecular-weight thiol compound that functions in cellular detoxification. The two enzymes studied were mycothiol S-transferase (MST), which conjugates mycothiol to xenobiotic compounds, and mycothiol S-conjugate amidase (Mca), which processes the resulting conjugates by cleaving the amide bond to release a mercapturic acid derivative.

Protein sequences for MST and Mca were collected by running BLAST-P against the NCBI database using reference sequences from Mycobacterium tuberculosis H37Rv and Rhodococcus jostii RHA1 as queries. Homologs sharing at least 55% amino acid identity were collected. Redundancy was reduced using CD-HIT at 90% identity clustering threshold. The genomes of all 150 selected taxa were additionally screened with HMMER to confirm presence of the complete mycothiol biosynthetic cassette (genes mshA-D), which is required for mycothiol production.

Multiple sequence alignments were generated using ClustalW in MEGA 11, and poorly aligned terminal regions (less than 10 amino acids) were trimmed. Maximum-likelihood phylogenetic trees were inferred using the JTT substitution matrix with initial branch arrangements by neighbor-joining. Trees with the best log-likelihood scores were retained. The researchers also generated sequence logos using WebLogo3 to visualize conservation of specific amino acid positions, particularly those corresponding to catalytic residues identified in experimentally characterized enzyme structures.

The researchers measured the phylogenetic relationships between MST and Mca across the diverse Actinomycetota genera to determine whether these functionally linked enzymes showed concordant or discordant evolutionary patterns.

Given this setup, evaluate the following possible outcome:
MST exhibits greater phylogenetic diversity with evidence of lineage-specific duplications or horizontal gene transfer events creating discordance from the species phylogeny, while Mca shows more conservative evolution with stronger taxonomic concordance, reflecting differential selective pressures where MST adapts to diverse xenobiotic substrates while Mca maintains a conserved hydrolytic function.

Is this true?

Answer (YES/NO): NO